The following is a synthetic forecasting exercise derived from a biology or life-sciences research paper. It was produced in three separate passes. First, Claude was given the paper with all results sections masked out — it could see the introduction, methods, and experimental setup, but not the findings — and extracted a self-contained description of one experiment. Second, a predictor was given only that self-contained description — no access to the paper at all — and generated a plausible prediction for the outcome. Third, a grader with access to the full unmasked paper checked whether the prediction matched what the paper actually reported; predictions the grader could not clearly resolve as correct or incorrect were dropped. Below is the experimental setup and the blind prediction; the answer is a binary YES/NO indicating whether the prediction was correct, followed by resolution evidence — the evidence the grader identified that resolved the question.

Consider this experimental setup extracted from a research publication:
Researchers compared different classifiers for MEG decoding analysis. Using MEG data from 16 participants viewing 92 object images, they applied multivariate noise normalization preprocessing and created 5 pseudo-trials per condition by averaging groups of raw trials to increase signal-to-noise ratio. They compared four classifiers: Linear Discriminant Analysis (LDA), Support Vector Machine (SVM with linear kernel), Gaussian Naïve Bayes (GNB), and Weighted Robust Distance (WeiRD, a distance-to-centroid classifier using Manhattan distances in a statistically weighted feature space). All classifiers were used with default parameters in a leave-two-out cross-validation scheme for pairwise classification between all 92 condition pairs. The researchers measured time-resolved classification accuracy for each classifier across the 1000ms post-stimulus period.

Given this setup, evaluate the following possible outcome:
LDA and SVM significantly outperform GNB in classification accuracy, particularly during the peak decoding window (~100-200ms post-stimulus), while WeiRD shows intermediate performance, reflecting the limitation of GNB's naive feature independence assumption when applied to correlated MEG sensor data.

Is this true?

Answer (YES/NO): NO